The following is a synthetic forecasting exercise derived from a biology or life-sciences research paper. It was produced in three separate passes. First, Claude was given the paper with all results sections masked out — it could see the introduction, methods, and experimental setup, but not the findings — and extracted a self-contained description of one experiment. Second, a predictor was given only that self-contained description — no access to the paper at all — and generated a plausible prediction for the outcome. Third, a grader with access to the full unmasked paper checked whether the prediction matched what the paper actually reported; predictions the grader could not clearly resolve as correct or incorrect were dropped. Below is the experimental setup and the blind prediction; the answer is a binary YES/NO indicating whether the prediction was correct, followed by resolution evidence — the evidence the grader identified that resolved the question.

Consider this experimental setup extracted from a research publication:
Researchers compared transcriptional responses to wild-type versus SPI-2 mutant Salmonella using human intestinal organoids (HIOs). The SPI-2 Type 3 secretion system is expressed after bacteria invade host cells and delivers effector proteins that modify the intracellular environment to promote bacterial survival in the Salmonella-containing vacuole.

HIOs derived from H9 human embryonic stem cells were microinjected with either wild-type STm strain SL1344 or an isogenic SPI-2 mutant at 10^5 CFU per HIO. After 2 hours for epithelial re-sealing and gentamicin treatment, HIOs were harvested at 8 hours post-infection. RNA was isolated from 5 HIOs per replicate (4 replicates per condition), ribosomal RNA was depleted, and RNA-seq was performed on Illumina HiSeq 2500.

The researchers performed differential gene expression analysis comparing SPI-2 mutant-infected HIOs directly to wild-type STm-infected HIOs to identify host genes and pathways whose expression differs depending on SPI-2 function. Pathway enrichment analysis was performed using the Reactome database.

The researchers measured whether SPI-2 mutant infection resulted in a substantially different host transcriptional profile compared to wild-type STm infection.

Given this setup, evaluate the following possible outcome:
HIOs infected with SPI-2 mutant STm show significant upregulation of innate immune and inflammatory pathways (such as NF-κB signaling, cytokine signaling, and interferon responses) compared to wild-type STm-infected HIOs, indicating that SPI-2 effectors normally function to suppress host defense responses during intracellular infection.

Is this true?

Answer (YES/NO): NO